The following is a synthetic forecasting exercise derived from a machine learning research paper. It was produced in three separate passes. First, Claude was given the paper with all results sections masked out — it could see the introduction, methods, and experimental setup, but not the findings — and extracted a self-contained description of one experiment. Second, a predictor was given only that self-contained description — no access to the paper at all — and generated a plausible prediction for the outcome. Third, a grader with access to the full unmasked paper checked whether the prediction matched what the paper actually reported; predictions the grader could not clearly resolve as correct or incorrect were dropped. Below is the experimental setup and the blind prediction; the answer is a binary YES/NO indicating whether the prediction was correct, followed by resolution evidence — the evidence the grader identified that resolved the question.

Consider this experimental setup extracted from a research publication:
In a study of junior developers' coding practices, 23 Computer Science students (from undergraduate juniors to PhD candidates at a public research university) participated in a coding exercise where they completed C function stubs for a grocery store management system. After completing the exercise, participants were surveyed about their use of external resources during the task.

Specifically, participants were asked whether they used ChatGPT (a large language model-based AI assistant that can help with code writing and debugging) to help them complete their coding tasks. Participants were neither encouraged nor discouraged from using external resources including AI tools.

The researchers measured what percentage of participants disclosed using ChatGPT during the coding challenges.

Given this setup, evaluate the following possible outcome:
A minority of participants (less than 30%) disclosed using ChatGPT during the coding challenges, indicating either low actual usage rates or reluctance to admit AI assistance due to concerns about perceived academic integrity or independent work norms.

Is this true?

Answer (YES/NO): NO